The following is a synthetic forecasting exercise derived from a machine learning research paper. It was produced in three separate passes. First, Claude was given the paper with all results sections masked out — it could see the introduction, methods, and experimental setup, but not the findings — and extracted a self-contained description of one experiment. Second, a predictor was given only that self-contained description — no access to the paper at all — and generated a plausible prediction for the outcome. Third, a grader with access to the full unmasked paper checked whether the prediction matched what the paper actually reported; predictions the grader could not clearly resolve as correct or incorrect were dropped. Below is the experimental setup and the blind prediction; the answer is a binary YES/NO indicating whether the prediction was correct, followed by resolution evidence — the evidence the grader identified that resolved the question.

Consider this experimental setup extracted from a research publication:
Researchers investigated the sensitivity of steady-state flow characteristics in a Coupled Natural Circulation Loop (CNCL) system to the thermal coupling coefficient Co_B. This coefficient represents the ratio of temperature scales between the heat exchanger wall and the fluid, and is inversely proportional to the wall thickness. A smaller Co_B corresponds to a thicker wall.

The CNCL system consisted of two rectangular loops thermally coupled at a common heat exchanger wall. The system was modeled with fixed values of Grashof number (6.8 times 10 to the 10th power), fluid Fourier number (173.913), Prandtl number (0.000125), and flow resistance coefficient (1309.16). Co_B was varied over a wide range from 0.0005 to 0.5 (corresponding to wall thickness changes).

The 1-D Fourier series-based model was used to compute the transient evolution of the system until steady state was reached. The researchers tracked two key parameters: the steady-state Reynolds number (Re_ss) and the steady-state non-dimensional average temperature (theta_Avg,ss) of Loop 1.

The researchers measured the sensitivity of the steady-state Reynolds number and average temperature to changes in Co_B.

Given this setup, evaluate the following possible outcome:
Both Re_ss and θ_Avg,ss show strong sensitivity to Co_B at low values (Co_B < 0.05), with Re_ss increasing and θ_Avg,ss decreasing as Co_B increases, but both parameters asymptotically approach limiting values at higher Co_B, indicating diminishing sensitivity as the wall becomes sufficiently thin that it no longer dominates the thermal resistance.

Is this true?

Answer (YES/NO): NO